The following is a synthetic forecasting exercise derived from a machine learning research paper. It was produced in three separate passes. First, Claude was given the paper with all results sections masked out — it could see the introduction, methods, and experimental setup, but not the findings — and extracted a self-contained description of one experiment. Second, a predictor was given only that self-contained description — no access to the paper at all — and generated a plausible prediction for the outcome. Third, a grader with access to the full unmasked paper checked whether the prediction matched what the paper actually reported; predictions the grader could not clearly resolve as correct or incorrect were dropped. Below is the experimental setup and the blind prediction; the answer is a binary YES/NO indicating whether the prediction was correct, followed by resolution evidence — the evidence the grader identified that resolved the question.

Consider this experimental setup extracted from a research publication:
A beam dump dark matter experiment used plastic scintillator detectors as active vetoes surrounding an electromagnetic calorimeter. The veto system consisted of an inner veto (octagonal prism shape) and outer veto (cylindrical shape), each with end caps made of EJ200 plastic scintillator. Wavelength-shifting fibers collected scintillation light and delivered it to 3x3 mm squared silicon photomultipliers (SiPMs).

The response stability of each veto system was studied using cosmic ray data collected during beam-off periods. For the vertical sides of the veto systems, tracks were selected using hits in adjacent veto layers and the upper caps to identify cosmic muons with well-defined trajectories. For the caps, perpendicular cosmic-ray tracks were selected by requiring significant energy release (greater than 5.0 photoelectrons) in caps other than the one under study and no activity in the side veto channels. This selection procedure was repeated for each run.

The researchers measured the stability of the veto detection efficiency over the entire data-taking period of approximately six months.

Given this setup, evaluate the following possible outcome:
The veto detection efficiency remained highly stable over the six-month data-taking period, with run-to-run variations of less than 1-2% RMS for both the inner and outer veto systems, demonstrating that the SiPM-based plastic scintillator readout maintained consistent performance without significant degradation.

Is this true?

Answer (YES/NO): YES